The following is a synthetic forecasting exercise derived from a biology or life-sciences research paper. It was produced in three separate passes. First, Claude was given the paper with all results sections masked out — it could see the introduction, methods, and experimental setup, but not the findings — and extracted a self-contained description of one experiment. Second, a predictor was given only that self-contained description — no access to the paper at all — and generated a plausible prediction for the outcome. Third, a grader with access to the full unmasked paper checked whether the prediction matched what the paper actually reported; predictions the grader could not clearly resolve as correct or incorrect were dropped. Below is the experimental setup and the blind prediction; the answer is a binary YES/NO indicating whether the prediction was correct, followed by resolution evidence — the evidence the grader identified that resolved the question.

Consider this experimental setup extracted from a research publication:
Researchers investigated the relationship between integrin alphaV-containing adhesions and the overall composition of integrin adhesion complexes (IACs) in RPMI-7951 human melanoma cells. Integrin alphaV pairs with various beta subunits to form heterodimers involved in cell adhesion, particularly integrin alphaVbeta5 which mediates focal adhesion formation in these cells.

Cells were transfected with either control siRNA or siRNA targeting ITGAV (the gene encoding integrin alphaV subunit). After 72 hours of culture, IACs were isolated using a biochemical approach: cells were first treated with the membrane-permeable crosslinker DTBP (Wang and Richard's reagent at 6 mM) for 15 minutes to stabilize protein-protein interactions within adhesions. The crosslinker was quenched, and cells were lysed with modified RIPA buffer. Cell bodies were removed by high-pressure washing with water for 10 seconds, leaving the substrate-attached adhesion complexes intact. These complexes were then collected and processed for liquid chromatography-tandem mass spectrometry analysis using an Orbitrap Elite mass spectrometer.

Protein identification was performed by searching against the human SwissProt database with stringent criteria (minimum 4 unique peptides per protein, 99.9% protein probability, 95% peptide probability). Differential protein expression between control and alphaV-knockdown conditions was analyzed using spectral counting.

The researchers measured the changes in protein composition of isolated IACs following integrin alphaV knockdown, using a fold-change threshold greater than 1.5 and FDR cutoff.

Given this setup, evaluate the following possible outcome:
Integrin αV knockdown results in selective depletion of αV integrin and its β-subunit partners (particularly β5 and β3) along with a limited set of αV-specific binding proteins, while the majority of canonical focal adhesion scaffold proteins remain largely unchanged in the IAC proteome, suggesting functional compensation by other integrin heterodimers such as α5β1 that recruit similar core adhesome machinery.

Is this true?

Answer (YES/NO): NO